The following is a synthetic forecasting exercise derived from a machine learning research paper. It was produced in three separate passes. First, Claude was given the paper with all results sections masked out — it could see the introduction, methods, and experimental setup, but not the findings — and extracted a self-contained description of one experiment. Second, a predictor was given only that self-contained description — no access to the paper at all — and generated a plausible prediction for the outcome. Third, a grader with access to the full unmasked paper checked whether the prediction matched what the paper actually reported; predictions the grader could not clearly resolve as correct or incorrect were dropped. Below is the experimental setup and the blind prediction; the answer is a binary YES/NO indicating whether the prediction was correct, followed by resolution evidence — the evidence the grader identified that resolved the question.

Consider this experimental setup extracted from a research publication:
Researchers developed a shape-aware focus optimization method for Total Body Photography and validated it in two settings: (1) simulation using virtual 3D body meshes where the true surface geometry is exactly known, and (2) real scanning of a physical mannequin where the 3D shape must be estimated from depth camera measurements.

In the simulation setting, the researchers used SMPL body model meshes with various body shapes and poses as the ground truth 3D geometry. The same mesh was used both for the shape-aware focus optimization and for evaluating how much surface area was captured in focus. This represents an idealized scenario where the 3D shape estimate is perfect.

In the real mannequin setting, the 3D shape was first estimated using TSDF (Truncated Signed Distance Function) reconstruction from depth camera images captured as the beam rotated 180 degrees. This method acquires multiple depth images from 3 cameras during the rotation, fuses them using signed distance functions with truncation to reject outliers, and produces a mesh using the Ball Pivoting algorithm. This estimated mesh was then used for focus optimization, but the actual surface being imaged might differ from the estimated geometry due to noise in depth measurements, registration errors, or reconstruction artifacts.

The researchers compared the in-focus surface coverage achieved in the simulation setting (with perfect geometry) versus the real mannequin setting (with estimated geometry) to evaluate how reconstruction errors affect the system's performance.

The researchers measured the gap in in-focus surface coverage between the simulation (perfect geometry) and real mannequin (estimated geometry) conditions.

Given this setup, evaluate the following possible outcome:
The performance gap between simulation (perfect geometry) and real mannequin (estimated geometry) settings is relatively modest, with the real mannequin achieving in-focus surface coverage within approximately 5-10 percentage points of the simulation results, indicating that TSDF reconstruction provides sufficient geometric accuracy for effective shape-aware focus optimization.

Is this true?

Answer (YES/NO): NO